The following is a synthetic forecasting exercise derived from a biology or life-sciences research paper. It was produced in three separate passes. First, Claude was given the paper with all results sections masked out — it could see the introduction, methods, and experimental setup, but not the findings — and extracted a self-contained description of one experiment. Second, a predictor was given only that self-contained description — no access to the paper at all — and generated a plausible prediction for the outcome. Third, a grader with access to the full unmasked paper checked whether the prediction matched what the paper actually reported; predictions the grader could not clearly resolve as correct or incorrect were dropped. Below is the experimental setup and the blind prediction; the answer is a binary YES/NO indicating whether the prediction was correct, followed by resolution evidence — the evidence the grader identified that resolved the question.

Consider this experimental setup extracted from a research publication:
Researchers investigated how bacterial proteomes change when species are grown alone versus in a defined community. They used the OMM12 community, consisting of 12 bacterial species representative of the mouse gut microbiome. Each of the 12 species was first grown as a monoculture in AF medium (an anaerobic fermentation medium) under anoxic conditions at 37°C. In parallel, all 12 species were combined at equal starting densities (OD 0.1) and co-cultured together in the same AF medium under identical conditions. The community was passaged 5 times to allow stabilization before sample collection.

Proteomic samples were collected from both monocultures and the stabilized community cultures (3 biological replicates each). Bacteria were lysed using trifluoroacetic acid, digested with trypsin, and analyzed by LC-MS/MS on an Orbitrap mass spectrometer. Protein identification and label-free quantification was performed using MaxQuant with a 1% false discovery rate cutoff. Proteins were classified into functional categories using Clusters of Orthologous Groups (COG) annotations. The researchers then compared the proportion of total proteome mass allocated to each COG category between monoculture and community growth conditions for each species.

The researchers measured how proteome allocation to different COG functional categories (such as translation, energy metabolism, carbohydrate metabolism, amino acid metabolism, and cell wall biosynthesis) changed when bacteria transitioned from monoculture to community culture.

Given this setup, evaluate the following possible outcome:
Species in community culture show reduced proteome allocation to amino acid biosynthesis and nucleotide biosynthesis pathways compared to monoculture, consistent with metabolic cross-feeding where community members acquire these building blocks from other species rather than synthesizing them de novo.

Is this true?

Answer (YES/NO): NO